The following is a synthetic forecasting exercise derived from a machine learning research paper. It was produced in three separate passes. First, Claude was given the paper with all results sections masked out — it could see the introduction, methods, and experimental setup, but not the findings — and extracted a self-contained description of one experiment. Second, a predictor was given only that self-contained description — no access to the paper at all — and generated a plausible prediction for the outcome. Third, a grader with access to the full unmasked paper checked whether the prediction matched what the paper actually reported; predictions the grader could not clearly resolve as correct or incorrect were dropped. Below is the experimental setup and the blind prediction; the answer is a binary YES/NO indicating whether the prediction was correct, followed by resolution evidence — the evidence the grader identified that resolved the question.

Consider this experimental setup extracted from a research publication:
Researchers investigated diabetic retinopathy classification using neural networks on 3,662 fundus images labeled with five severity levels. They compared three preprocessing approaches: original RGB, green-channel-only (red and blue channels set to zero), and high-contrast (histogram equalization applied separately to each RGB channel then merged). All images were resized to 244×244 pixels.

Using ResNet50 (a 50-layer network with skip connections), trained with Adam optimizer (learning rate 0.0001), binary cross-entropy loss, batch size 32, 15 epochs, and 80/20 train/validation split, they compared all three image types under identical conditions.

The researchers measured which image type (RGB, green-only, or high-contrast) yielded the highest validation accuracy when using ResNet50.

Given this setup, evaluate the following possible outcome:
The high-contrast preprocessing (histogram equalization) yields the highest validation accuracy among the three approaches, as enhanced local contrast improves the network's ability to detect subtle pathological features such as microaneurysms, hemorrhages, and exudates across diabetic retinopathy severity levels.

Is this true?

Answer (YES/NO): NO